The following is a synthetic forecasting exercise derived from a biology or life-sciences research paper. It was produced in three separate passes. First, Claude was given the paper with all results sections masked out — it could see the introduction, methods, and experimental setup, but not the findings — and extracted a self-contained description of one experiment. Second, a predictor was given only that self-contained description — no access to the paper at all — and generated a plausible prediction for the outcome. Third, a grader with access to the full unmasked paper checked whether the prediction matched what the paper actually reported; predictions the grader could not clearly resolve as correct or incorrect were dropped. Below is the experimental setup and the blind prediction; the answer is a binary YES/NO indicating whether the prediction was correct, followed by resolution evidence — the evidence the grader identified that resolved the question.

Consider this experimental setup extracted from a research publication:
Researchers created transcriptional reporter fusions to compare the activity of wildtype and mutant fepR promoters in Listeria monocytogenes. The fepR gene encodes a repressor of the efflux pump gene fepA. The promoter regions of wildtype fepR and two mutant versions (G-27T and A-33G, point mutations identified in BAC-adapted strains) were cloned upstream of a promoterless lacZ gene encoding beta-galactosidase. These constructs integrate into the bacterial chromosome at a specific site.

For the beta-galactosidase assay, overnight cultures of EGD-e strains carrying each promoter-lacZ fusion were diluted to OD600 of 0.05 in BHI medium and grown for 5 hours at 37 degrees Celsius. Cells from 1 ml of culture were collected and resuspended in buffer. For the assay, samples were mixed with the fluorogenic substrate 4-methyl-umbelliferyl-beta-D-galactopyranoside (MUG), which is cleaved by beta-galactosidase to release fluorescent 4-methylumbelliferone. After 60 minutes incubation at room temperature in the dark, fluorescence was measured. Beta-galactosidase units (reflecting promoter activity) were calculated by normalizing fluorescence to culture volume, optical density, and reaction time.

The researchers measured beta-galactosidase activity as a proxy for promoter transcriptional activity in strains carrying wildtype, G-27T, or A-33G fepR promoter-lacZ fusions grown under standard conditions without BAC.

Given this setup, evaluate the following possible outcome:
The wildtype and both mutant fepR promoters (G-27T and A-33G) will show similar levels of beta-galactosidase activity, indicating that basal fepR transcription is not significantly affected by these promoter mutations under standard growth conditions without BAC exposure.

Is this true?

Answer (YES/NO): NO